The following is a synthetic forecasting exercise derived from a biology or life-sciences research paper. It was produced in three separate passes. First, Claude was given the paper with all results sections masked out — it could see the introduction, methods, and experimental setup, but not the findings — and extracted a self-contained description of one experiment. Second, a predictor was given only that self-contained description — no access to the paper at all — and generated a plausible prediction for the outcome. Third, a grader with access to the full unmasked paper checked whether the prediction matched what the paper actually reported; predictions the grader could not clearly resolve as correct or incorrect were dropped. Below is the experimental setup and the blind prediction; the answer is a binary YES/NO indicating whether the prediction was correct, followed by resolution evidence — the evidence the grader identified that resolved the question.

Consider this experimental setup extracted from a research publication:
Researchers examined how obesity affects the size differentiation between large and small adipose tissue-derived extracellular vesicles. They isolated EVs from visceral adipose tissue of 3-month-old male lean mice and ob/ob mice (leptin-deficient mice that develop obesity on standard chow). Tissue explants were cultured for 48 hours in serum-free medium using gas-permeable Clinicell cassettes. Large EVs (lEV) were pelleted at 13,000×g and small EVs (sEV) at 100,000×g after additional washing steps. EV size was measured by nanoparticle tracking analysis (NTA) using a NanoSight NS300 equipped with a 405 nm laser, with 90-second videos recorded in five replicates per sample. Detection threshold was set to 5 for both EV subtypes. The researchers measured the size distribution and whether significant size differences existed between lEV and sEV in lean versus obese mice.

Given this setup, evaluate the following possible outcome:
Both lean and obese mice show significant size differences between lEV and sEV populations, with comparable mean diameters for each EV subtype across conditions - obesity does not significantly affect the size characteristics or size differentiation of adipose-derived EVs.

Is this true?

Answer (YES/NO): NO